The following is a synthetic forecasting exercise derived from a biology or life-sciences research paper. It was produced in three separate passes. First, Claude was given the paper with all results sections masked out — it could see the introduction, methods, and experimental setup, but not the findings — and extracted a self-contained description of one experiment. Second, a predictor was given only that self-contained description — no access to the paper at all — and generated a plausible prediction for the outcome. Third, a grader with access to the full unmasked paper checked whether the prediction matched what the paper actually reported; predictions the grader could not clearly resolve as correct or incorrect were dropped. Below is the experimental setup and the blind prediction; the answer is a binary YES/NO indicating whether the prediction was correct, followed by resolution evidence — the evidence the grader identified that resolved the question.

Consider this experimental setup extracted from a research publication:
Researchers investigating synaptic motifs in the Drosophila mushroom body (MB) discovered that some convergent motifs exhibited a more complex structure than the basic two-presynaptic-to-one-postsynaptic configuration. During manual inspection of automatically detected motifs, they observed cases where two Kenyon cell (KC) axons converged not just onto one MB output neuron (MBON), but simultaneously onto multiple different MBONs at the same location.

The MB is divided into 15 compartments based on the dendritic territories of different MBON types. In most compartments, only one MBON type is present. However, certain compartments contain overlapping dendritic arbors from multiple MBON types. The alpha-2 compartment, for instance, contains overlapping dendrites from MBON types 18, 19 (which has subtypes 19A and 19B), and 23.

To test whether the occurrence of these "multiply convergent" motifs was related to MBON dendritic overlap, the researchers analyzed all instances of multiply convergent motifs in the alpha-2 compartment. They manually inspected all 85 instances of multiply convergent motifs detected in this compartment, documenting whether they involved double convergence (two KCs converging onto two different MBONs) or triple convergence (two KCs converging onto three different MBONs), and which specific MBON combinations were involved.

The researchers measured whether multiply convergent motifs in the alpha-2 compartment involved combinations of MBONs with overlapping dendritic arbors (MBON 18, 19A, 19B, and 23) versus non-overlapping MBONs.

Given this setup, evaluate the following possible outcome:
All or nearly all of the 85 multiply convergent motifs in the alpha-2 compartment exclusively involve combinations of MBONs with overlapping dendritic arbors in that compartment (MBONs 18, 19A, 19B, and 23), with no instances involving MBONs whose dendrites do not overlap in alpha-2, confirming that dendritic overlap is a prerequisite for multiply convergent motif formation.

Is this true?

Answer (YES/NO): YES